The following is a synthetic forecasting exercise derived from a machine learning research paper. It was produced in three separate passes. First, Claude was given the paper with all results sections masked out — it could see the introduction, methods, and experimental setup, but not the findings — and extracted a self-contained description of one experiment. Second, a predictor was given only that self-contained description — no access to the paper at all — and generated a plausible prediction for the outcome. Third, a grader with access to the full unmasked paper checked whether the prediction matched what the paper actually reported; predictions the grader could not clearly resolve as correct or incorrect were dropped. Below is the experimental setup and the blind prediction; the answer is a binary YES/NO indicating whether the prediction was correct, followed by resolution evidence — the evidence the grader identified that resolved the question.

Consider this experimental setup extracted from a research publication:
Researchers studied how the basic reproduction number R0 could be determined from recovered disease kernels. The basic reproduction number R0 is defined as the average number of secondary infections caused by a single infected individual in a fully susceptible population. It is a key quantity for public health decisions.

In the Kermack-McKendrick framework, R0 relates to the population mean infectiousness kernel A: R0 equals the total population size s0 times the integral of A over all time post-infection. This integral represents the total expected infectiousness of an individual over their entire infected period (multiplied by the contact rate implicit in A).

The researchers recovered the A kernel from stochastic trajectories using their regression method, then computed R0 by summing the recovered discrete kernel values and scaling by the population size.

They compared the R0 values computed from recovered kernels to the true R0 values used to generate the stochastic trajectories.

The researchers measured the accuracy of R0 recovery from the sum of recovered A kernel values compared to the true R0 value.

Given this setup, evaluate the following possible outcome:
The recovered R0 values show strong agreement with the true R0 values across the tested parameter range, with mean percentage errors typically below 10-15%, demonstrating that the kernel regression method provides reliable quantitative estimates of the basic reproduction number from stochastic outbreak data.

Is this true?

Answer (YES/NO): YES